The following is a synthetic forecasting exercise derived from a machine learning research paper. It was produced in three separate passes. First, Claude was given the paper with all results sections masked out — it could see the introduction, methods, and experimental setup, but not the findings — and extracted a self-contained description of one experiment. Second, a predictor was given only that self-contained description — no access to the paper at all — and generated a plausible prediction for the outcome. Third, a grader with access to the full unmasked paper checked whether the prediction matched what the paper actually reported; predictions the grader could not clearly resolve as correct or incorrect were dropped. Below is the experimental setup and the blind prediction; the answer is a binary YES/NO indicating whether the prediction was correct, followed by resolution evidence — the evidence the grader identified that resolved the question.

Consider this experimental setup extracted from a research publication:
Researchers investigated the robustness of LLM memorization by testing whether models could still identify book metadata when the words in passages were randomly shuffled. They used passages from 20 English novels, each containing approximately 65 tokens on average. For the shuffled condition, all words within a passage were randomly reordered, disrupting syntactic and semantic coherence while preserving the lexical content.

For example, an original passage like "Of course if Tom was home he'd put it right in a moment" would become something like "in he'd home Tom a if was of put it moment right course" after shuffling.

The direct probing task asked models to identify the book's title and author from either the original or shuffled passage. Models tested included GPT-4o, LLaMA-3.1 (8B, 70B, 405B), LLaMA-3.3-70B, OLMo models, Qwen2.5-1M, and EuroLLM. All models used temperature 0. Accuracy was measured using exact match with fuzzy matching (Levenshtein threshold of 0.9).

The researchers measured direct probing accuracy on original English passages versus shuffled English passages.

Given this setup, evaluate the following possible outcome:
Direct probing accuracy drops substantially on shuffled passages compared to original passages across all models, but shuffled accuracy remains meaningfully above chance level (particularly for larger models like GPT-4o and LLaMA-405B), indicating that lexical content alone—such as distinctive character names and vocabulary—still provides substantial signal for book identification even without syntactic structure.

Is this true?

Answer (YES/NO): NO